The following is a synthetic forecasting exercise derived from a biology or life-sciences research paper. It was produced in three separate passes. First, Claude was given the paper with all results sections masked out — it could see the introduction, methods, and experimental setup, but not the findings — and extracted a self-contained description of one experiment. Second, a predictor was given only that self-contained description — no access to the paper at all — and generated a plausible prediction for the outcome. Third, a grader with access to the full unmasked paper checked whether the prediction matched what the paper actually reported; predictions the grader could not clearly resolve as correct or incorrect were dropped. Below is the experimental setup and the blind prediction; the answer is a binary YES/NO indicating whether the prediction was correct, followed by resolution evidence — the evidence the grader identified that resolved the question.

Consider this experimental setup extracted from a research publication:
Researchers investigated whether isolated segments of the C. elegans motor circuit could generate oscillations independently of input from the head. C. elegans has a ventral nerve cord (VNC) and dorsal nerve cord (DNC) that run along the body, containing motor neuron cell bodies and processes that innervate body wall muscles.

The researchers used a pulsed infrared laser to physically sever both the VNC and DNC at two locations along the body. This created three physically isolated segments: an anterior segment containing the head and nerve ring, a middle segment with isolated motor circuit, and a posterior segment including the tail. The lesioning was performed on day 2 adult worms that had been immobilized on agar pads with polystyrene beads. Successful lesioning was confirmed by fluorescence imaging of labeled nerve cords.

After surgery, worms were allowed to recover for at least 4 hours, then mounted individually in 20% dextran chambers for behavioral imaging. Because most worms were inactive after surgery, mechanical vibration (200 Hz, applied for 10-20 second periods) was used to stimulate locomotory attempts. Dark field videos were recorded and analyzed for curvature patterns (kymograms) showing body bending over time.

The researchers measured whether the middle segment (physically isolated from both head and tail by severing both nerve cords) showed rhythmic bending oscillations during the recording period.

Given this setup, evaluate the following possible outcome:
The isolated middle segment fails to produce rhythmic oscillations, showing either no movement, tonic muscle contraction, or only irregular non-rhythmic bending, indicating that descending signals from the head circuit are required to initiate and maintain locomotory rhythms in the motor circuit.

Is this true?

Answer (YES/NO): NO